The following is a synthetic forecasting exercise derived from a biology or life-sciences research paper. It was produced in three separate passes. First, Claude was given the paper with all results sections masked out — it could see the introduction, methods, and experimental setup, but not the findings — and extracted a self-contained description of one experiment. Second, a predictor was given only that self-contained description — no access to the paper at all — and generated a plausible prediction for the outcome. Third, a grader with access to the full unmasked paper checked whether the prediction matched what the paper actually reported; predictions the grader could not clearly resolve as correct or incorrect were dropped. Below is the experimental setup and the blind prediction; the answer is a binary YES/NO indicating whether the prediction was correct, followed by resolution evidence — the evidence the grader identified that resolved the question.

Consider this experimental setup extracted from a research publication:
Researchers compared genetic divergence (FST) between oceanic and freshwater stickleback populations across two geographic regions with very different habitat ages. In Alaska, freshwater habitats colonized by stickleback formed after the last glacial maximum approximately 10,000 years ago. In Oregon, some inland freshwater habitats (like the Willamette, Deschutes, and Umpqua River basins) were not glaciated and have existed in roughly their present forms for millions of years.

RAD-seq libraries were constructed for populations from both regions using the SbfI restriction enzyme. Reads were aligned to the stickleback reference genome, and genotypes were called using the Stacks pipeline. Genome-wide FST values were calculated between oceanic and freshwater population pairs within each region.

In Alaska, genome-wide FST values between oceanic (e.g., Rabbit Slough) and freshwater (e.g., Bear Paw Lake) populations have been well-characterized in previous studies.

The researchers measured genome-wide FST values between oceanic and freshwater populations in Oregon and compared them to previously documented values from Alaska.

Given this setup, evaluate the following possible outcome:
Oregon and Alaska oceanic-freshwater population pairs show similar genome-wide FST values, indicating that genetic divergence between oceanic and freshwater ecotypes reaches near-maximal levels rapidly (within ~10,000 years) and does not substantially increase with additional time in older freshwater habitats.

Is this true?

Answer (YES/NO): NO